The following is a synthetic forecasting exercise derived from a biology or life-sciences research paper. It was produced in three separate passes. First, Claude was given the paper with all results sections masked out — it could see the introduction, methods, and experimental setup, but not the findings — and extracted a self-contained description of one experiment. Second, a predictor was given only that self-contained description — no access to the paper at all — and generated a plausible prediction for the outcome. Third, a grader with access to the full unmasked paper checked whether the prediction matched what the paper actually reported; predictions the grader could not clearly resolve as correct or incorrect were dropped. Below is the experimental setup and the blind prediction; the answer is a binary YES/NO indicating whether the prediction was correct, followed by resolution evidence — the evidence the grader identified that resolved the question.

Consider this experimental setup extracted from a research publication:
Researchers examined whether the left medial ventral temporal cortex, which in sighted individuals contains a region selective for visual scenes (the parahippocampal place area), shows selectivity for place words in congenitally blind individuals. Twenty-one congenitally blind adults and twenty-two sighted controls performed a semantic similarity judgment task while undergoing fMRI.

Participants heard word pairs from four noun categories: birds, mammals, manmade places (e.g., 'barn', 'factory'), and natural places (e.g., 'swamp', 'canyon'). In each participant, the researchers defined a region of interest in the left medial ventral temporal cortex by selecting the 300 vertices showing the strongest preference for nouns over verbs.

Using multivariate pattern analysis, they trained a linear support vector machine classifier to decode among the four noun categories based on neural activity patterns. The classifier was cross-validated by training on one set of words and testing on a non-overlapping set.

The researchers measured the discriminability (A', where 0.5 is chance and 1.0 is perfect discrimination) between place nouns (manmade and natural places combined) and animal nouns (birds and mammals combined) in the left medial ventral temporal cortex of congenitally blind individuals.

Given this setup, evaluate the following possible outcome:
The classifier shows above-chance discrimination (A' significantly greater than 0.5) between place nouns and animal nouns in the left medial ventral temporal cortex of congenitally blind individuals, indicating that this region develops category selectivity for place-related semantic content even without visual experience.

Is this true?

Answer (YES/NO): YES